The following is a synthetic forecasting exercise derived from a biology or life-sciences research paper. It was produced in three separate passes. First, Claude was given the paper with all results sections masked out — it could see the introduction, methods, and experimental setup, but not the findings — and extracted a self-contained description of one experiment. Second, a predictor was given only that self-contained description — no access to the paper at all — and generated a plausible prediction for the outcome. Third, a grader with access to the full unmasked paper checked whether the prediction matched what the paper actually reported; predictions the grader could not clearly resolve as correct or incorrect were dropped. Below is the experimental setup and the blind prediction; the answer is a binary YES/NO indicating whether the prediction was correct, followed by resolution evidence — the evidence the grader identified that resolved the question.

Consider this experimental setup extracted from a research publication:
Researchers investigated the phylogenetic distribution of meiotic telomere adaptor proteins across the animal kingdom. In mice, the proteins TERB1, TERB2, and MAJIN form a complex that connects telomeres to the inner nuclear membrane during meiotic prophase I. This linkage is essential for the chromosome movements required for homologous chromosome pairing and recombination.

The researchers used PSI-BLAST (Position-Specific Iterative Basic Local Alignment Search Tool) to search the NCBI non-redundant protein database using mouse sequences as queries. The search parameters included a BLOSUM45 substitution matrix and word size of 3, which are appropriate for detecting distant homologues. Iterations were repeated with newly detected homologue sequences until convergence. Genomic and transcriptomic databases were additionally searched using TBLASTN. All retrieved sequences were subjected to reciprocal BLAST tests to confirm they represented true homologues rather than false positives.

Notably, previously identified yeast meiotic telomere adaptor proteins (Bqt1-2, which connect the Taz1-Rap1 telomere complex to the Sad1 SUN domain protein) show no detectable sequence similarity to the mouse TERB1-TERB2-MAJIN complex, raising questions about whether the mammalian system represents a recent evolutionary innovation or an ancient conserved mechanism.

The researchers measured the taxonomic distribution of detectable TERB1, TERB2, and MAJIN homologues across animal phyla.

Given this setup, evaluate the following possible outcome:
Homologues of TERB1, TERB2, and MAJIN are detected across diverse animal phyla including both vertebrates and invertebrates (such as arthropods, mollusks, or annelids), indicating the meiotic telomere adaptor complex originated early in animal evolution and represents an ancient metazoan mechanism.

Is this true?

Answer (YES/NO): YES